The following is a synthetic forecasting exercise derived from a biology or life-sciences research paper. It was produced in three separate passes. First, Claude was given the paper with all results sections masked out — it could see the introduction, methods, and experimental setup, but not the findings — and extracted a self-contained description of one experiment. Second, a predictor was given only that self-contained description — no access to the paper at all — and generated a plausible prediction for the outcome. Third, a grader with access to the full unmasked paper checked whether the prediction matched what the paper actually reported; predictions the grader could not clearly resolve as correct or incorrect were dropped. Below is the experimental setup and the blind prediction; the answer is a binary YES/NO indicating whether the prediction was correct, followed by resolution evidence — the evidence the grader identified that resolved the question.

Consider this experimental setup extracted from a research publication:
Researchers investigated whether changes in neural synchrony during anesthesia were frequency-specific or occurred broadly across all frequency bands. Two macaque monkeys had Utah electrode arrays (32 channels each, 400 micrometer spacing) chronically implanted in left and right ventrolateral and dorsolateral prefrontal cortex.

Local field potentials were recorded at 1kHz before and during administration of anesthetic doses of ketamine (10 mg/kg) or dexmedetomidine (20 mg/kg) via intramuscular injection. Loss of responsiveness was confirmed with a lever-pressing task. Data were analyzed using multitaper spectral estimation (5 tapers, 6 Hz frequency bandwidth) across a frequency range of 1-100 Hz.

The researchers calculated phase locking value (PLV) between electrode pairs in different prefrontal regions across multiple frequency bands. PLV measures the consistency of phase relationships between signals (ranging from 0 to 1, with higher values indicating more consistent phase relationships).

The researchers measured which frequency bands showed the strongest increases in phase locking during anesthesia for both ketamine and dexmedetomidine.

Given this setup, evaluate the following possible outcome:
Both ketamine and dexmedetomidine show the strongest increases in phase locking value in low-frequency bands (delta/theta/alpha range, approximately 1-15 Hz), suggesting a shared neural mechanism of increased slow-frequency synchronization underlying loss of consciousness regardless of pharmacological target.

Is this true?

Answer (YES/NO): YES